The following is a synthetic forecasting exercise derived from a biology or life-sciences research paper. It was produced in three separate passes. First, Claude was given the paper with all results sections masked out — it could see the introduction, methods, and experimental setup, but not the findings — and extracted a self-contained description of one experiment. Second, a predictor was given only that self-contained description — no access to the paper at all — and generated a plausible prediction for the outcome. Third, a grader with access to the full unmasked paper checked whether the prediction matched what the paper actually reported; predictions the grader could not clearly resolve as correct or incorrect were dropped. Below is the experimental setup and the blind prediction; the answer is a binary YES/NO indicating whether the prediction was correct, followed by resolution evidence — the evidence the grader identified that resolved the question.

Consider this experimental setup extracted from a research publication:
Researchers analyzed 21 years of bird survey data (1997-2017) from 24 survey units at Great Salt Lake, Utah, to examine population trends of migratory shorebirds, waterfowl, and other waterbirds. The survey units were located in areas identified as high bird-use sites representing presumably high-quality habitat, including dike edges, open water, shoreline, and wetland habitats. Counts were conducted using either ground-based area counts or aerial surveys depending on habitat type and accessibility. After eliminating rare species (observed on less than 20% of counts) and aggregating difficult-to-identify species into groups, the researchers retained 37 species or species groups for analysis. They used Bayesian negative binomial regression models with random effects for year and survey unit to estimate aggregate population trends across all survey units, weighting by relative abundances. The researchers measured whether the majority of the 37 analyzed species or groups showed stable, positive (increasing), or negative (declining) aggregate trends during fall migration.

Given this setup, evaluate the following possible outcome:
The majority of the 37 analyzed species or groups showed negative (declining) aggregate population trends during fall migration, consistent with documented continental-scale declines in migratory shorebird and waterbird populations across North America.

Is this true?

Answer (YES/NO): NO